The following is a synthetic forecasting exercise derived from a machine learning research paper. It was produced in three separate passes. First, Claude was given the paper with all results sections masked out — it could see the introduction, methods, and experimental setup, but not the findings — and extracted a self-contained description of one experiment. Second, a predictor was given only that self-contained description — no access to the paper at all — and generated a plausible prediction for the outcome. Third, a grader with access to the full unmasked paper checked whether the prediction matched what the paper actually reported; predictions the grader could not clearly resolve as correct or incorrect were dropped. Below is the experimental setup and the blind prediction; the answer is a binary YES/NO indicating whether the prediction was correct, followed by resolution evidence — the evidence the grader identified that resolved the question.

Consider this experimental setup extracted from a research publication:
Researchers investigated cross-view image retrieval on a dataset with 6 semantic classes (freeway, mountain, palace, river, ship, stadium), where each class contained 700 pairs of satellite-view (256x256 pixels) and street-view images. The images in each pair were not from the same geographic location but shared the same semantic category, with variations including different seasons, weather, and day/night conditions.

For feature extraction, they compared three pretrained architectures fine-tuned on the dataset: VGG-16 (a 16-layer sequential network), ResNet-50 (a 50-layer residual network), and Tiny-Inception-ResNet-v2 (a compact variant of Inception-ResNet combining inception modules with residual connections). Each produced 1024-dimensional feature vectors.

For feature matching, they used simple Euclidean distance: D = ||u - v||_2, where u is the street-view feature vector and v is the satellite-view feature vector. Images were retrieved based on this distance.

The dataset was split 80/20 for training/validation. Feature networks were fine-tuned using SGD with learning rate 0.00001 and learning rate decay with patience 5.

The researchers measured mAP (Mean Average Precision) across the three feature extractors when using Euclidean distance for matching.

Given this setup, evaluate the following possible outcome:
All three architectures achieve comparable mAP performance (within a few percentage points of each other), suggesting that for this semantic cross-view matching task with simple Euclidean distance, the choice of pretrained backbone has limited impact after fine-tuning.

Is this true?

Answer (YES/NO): YES